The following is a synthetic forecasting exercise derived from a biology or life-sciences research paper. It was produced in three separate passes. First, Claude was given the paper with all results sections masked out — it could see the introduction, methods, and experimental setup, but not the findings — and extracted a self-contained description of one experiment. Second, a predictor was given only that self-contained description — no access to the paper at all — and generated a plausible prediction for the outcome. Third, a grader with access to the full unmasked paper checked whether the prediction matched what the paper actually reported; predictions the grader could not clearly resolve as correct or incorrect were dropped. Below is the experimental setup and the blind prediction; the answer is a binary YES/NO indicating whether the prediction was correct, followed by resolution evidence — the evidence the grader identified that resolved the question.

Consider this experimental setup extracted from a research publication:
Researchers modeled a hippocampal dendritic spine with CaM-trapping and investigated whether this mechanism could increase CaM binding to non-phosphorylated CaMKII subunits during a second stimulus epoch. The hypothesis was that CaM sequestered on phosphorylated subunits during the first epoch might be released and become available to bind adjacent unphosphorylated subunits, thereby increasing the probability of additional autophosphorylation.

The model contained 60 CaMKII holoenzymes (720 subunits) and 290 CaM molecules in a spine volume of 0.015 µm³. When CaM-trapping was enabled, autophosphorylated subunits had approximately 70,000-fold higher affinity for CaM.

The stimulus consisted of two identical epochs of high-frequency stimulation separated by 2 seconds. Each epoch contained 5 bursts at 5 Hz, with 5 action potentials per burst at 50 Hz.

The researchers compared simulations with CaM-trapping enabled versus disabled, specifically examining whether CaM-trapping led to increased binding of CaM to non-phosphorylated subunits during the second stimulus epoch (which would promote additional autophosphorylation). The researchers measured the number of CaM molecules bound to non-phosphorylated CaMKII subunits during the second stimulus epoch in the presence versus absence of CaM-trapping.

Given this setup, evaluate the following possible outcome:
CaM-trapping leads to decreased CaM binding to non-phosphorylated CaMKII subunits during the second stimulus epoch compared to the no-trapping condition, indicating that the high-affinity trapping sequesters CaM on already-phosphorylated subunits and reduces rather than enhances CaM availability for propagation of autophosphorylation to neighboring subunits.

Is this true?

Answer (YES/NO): NO